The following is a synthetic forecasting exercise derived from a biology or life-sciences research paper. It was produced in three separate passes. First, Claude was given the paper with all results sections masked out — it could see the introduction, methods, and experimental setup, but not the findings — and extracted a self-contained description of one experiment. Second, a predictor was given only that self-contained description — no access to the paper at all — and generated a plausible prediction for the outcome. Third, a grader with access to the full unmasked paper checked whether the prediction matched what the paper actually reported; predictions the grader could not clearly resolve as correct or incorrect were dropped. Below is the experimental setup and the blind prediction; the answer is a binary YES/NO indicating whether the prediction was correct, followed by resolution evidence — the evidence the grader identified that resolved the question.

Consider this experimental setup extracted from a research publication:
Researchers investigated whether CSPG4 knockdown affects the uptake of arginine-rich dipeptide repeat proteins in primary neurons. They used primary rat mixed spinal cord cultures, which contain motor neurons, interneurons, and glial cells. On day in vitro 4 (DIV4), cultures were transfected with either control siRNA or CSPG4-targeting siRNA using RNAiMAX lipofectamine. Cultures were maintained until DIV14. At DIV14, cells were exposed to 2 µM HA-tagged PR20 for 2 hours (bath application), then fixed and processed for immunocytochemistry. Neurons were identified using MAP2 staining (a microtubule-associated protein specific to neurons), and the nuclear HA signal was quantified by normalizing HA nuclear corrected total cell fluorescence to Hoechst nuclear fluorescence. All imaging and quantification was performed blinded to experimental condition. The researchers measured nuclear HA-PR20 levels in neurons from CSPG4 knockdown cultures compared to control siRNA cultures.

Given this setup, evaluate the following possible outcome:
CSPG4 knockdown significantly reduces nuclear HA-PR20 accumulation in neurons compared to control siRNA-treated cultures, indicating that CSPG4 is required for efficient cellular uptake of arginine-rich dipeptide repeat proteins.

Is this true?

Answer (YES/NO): YES